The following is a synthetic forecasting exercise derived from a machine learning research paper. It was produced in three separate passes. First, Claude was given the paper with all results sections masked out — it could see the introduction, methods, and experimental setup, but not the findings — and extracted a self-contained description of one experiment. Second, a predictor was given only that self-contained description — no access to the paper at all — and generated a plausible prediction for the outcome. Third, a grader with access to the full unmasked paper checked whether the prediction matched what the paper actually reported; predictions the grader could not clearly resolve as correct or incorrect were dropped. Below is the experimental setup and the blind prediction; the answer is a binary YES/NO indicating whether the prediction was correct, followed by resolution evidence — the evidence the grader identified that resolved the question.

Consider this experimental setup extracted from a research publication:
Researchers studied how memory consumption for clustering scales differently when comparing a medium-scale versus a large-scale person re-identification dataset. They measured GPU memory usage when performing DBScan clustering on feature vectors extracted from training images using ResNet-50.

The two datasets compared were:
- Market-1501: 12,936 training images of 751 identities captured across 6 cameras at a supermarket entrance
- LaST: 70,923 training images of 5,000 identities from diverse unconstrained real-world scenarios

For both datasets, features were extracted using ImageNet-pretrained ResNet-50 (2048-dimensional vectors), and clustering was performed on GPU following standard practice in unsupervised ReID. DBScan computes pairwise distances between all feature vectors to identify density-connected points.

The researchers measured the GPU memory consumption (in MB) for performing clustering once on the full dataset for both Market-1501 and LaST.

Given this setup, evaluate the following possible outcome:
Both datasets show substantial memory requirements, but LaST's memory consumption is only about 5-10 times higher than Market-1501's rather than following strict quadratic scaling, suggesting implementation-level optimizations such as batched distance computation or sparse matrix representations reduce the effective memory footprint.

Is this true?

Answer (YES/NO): NO